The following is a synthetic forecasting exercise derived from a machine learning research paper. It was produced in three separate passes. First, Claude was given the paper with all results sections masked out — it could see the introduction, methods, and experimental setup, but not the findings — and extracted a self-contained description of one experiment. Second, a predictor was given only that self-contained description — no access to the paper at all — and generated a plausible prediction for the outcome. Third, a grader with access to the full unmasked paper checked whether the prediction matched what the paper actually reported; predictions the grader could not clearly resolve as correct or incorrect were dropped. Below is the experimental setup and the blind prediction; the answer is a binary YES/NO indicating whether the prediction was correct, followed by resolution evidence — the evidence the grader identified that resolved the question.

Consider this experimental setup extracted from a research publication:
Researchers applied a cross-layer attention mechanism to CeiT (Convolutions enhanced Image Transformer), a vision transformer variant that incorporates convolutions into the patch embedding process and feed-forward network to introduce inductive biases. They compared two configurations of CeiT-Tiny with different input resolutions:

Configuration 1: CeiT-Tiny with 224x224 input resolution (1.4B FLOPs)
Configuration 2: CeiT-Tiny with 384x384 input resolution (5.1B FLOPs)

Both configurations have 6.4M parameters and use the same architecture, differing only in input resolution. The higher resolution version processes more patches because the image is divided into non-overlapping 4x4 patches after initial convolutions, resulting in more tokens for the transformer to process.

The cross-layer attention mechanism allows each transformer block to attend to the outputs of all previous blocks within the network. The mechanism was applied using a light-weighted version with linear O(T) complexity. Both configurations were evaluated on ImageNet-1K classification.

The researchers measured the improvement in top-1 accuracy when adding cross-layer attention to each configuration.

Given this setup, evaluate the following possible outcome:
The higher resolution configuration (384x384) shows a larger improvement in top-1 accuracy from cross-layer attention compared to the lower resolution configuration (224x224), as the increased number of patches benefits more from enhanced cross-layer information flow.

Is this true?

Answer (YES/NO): NO